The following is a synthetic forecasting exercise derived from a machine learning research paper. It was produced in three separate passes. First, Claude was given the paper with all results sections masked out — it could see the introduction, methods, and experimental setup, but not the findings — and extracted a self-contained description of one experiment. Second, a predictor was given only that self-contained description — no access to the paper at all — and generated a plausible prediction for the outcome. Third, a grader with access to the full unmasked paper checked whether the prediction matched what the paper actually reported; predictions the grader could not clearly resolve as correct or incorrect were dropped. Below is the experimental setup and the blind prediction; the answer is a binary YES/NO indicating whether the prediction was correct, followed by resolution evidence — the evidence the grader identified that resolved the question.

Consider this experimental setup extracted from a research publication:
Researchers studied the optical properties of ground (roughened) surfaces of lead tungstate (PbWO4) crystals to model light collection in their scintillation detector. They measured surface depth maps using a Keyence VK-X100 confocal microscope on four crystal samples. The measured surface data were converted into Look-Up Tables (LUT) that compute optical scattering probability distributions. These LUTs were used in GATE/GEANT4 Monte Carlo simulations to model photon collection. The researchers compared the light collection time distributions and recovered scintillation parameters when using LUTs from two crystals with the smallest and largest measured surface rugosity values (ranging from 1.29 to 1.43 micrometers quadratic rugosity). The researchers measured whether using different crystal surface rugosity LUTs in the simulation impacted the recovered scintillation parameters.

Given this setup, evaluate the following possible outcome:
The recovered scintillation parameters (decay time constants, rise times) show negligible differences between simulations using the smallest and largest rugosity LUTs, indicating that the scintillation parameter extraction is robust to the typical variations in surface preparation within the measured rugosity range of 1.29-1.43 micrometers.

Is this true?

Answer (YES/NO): YES